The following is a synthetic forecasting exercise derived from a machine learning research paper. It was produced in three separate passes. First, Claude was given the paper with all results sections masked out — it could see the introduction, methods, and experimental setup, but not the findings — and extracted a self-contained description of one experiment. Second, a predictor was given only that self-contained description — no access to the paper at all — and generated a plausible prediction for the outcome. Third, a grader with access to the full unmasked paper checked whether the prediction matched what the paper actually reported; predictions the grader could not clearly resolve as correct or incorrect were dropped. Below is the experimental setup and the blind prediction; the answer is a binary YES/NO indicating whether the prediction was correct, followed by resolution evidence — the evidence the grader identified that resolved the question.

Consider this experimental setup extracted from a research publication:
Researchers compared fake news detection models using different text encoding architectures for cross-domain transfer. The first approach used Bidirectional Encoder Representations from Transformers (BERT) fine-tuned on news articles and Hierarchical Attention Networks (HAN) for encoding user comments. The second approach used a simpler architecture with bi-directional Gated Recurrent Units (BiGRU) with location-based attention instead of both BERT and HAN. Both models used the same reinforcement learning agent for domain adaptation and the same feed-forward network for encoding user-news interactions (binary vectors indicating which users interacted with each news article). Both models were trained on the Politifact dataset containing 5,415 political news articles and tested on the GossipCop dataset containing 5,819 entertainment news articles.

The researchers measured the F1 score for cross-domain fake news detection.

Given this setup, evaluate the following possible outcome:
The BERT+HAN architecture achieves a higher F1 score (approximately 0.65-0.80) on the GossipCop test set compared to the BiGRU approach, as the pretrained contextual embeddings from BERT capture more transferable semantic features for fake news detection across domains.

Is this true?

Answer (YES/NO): NO